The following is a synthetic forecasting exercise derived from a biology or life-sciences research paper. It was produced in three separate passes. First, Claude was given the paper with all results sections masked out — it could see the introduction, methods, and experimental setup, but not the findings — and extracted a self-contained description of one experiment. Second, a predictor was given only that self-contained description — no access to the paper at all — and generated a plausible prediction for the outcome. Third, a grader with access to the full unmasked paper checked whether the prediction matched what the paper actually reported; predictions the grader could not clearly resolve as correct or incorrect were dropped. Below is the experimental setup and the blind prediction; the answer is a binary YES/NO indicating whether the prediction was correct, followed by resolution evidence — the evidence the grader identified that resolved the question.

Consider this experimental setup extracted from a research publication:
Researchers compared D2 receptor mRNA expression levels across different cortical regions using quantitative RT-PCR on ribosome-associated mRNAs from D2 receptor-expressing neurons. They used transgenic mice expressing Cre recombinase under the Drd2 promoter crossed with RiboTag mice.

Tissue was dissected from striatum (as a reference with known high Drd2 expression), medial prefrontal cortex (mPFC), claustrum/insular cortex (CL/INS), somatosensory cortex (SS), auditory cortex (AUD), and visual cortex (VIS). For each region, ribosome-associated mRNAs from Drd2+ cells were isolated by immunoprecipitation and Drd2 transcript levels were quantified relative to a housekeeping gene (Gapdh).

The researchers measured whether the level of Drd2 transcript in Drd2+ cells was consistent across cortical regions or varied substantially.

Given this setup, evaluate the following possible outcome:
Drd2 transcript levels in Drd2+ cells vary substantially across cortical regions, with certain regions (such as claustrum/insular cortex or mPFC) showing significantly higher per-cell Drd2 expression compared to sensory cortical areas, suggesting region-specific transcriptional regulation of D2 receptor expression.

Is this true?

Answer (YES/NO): NO